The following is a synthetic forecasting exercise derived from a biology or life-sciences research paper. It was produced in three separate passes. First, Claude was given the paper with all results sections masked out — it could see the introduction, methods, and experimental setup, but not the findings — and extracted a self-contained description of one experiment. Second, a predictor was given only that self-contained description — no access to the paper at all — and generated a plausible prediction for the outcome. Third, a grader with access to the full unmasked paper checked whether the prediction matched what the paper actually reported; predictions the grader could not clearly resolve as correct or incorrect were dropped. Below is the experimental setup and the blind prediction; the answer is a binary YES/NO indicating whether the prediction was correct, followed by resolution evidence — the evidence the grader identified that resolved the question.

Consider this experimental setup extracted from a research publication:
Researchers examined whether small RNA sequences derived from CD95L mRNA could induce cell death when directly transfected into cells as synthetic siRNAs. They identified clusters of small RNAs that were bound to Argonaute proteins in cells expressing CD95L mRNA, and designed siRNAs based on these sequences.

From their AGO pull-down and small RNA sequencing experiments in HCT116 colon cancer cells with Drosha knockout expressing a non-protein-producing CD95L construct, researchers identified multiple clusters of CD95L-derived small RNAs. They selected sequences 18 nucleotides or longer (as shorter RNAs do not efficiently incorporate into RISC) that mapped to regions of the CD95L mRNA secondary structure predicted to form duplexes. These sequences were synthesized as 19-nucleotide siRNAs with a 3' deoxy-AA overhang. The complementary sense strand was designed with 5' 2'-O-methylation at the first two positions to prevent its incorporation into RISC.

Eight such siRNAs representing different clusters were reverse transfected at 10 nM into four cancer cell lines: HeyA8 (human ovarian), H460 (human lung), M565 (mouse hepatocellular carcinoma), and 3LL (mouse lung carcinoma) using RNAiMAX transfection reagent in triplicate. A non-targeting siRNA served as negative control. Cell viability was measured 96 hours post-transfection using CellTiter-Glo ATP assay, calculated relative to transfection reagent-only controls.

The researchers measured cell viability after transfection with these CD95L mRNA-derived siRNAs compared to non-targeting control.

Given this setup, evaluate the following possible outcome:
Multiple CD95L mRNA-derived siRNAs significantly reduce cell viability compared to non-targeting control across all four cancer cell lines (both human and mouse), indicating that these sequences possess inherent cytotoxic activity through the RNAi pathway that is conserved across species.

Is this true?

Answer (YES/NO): YES